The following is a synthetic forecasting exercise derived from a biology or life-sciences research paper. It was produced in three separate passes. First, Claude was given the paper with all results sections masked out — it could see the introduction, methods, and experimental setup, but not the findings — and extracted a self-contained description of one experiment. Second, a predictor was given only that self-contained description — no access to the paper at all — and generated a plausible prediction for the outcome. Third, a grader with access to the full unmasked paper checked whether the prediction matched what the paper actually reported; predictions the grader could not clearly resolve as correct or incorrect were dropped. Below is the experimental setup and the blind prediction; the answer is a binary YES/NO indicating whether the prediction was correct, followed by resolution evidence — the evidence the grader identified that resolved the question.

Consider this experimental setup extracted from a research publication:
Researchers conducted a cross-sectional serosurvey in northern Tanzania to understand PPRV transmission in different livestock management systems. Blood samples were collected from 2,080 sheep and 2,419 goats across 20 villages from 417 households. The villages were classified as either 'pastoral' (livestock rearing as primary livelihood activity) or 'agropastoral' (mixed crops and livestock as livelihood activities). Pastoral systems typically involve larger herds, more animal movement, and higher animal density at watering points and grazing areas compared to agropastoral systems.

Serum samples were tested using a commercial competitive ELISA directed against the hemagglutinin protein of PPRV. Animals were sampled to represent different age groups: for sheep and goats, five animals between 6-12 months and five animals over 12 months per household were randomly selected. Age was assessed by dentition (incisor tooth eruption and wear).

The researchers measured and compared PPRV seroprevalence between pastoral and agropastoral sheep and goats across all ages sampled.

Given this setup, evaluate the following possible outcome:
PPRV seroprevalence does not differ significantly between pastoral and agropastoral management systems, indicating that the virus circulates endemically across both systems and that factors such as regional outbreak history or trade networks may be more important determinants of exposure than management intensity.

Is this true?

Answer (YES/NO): NO